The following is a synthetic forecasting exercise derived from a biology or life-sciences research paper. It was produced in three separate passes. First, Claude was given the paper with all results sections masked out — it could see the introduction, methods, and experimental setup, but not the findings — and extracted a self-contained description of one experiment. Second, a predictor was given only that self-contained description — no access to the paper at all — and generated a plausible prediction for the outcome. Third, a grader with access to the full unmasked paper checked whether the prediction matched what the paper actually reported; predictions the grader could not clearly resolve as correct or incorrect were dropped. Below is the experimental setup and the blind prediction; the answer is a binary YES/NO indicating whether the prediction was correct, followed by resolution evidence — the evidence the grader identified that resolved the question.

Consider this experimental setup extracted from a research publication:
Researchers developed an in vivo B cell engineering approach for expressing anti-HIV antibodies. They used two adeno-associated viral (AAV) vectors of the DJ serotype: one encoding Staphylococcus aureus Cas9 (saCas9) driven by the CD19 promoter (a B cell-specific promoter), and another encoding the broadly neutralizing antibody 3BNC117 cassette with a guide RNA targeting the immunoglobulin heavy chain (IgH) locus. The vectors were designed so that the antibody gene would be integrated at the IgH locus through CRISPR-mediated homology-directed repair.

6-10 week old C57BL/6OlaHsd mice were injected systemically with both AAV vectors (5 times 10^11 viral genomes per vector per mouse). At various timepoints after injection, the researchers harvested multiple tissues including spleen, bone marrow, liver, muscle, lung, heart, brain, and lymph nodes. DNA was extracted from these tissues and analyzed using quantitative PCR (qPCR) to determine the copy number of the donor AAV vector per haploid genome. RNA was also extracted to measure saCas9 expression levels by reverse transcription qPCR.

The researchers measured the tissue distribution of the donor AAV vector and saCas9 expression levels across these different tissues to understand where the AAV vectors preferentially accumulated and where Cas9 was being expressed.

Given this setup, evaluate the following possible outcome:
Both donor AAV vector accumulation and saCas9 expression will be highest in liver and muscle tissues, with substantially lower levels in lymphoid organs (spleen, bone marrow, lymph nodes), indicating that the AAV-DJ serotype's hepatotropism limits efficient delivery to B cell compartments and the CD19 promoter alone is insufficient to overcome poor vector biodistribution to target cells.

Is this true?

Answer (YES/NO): NO